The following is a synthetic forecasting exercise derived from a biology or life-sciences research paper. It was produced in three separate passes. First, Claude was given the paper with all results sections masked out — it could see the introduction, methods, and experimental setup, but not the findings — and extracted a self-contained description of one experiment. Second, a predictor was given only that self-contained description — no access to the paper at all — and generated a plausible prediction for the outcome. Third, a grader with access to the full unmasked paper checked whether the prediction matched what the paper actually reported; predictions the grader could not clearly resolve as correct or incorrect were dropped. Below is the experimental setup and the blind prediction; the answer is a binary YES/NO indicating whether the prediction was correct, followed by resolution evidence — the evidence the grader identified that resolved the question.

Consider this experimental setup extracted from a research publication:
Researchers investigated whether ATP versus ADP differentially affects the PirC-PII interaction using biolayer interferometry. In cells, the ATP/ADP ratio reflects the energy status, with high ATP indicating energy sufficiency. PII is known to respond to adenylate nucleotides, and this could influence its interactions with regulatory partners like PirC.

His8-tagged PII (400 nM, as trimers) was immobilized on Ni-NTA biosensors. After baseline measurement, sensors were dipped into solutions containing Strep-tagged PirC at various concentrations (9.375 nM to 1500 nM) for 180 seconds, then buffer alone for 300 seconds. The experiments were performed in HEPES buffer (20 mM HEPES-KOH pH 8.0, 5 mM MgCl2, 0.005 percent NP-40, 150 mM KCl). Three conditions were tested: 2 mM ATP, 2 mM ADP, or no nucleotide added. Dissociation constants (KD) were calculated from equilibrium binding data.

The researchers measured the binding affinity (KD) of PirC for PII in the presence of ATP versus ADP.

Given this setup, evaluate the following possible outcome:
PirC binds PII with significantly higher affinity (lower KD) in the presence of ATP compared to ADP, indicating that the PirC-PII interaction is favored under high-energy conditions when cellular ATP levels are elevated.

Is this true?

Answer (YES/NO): NO